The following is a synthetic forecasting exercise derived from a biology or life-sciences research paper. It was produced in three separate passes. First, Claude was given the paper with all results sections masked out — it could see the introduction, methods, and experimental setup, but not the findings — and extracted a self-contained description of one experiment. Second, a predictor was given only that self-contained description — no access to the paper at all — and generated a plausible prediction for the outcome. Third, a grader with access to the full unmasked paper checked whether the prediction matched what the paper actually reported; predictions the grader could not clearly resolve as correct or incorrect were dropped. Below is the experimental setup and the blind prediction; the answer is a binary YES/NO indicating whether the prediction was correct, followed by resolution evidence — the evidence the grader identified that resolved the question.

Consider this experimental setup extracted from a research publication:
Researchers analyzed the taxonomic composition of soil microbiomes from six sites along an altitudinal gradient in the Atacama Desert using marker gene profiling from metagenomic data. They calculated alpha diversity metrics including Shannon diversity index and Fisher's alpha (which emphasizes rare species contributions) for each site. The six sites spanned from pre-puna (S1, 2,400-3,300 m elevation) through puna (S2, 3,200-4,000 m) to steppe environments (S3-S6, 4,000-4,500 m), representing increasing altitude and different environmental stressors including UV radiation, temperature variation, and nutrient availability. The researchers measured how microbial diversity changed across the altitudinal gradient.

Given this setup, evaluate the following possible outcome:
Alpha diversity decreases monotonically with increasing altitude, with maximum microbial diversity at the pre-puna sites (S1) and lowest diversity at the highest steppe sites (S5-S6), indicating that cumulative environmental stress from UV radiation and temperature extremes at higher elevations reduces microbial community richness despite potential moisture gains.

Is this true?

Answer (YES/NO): NO